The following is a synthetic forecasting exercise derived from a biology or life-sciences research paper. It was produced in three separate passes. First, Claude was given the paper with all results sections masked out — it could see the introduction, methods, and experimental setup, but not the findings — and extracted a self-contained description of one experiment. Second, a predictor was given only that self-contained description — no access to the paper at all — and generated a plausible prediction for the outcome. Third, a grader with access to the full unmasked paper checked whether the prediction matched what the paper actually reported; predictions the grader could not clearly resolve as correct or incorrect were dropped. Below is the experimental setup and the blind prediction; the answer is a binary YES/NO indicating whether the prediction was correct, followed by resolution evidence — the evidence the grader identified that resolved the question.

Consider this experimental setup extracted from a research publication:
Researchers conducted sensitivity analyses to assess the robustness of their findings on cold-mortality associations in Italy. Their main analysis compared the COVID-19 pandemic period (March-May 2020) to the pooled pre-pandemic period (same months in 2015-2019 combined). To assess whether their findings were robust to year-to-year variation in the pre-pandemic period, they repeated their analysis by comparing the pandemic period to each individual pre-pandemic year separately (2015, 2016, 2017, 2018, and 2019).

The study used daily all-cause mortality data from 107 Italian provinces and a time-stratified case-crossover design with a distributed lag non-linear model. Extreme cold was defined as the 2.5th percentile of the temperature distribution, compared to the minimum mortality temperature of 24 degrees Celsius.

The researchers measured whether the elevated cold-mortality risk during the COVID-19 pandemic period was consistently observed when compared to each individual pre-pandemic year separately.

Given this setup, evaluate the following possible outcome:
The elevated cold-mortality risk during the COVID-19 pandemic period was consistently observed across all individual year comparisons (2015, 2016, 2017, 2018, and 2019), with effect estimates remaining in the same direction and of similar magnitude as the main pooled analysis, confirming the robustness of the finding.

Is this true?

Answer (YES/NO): YES